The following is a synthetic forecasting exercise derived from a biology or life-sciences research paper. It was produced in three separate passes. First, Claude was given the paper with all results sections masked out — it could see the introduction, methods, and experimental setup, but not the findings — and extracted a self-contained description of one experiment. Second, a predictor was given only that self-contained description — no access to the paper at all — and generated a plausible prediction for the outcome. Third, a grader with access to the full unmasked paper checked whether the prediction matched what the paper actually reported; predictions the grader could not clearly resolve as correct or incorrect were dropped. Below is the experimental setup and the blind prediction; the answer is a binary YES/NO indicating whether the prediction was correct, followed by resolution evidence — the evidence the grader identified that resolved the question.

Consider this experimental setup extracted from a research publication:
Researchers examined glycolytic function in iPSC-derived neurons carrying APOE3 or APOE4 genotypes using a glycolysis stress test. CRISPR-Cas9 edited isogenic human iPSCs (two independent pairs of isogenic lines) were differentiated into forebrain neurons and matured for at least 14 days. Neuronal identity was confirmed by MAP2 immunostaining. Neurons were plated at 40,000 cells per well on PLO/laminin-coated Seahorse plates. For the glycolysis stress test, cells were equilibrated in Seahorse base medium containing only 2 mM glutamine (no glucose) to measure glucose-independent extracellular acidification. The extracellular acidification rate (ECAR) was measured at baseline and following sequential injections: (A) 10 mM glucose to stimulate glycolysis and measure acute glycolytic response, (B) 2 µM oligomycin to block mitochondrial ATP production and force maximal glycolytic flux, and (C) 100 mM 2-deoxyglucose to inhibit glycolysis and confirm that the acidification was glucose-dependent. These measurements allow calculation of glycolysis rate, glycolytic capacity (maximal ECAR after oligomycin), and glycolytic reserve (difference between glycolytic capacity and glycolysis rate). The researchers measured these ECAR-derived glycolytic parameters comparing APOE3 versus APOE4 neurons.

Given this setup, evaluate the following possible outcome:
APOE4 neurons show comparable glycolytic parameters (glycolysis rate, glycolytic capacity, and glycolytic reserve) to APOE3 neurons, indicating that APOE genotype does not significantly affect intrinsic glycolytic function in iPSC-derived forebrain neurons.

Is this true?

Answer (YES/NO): NO